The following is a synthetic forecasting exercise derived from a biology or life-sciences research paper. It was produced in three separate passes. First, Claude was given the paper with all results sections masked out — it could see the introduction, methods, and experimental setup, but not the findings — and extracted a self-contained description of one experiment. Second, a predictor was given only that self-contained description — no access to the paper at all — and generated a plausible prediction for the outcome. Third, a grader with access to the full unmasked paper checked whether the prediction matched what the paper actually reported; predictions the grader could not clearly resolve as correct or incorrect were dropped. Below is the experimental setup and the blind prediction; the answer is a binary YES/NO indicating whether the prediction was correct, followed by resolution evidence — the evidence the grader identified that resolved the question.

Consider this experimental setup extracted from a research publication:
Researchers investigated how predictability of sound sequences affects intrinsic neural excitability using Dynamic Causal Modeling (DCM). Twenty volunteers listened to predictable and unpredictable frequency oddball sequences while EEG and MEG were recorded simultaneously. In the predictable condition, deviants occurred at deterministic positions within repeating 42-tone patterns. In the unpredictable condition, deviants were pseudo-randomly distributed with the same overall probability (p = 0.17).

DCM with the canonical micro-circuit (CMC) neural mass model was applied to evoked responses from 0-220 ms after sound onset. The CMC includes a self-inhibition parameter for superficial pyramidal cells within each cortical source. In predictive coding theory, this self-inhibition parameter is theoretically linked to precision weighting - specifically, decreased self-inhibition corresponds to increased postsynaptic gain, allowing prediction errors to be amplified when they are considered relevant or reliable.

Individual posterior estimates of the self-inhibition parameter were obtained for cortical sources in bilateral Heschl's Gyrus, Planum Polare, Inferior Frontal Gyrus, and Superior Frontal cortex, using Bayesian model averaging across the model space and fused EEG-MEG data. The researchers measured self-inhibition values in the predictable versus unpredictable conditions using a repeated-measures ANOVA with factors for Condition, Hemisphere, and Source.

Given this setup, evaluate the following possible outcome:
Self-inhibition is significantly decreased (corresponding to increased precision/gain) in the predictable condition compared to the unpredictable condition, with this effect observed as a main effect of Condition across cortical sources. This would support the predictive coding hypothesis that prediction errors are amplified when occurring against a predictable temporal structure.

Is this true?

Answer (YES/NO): YES